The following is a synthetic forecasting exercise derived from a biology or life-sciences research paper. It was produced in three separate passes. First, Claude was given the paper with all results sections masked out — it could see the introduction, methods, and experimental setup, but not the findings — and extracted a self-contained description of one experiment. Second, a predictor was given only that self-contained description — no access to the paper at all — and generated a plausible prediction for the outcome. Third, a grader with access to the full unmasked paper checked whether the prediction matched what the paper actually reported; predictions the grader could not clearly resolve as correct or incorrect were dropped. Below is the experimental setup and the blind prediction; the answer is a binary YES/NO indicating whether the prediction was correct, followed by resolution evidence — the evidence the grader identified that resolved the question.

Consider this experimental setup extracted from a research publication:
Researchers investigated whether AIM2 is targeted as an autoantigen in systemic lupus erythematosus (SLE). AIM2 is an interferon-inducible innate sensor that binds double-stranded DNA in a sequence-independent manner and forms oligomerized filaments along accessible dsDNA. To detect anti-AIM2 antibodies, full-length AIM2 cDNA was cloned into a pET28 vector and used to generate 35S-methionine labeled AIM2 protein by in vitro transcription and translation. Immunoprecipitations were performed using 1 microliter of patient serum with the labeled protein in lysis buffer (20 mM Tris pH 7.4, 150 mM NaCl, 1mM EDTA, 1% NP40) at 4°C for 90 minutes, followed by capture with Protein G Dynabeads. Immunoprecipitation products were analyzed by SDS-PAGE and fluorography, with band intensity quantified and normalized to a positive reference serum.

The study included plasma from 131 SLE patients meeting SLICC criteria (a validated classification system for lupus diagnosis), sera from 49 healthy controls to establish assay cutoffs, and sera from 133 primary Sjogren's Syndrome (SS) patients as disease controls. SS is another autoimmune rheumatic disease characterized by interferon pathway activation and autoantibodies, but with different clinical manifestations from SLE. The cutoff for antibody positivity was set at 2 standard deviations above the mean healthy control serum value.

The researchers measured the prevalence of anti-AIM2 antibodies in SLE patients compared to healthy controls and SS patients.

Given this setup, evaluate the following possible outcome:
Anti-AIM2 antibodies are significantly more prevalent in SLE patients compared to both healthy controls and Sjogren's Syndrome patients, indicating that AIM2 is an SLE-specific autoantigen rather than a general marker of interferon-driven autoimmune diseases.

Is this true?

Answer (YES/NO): NO